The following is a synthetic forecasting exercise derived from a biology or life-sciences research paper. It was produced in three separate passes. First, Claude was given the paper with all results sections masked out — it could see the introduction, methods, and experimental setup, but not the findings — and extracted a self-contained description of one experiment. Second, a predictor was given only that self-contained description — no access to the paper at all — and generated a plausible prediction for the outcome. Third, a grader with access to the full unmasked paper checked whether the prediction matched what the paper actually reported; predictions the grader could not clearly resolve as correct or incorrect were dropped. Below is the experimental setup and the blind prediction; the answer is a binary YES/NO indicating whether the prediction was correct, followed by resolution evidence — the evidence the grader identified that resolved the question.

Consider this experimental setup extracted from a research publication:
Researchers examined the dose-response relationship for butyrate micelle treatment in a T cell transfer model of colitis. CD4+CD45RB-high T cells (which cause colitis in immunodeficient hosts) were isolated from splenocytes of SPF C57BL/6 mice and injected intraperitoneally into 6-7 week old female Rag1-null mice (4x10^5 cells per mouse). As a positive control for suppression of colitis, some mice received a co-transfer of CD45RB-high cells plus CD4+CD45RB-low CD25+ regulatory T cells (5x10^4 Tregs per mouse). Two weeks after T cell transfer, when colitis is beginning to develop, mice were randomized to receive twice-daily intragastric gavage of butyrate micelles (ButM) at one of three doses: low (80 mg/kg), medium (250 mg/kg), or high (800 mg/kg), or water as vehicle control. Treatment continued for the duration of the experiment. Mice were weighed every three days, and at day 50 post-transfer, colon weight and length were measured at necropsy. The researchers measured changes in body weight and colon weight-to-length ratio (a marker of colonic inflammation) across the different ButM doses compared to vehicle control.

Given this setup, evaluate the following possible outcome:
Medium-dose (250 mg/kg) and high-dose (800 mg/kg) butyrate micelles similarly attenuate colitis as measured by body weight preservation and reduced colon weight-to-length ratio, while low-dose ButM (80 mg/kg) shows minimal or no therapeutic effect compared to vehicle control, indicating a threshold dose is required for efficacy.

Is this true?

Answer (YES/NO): NO